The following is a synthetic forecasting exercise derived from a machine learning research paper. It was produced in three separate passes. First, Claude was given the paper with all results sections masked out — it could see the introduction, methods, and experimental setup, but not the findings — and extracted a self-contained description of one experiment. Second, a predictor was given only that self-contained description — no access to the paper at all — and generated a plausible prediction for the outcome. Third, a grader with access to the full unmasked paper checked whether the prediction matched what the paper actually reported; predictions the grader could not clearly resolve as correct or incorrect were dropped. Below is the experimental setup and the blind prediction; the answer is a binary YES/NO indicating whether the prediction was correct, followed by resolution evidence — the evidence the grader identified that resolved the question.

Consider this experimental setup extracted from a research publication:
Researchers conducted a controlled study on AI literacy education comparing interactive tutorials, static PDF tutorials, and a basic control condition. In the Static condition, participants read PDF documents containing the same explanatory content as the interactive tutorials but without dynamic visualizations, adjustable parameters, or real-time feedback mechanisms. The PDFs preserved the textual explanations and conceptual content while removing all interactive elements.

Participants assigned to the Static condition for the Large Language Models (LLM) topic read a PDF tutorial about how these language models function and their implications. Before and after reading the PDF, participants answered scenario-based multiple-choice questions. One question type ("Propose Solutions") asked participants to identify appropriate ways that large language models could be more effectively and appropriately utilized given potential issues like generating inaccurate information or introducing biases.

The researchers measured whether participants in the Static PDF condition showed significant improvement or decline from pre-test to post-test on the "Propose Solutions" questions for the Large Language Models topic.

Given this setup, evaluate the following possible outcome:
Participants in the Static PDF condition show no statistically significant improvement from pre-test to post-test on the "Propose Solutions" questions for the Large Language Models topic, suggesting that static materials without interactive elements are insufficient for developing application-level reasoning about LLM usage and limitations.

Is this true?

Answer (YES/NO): NO